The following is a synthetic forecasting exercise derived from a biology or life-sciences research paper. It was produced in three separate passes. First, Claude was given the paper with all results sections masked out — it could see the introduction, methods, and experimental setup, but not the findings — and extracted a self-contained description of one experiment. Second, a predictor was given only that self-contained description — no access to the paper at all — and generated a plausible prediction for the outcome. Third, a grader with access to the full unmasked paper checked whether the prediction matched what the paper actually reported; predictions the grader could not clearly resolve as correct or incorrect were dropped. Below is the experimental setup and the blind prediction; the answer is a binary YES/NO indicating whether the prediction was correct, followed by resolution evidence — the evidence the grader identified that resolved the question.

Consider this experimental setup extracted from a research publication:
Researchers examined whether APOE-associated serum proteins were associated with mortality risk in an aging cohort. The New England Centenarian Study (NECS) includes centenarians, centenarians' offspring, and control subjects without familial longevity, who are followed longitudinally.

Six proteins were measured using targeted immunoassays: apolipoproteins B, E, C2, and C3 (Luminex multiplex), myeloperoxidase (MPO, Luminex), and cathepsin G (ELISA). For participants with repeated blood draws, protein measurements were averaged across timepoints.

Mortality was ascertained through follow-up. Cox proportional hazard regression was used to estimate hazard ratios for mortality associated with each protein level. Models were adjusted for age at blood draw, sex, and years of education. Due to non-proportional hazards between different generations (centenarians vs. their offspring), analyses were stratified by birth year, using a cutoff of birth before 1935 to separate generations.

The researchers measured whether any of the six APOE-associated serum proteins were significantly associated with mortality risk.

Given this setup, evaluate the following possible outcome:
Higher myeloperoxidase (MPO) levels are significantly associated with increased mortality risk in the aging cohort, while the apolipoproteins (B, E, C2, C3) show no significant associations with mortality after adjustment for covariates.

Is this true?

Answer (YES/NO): NO